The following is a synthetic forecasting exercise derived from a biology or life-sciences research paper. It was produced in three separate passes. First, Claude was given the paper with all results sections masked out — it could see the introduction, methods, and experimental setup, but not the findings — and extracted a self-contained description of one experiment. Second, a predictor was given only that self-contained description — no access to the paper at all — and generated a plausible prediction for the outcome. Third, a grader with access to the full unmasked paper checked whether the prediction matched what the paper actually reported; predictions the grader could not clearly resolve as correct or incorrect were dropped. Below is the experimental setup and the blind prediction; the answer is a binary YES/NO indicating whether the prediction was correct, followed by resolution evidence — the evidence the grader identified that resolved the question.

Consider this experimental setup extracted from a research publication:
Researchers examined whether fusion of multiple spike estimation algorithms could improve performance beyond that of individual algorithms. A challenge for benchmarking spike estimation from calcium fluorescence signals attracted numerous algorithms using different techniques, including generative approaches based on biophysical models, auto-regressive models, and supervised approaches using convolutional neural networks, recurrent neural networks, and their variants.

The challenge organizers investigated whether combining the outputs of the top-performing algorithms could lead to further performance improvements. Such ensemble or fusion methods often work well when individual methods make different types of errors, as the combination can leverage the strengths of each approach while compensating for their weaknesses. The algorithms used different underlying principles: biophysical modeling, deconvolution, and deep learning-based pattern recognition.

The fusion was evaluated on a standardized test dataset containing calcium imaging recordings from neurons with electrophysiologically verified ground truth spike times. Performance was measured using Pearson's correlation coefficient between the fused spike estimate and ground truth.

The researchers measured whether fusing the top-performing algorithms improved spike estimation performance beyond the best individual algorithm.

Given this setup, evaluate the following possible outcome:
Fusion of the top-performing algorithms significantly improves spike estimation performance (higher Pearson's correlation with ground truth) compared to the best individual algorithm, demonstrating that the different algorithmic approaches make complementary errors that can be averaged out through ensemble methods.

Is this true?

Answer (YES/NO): NO